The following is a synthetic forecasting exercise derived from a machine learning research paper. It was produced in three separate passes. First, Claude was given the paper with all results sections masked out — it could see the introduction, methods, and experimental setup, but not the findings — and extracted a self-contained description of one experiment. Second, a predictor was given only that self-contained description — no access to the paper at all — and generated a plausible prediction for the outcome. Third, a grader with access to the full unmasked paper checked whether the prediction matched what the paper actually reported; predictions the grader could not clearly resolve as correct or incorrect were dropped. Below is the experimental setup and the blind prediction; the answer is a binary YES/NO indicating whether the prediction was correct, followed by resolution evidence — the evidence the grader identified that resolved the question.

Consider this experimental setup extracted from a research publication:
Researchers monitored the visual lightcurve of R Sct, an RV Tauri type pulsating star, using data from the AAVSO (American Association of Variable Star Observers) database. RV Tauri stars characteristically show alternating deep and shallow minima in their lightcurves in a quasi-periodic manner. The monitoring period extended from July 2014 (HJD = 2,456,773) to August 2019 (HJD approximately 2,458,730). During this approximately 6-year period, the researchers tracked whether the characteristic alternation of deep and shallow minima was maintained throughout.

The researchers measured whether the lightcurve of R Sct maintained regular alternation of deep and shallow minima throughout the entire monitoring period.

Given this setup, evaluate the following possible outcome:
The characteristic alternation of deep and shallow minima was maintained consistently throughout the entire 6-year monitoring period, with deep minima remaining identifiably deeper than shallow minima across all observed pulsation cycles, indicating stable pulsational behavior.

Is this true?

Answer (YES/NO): NO